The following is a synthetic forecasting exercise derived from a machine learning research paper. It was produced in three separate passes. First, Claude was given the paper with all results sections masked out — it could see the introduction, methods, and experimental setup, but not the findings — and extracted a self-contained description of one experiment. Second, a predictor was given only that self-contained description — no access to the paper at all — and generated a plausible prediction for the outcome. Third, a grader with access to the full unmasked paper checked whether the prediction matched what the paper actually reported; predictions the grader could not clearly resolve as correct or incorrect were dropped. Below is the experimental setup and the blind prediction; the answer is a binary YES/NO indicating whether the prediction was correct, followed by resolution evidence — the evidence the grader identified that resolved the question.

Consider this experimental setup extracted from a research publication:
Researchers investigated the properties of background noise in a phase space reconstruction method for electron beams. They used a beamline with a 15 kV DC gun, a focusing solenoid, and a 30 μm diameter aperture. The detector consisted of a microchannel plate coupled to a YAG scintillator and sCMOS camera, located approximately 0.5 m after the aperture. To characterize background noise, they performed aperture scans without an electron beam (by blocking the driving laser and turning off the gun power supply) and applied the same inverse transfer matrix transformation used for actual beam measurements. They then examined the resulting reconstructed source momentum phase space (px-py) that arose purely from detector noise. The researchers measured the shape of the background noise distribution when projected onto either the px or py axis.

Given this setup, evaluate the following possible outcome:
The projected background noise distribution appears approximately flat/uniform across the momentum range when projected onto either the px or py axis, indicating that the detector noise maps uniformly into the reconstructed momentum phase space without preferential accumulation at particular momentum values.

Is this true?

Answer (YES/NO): NO